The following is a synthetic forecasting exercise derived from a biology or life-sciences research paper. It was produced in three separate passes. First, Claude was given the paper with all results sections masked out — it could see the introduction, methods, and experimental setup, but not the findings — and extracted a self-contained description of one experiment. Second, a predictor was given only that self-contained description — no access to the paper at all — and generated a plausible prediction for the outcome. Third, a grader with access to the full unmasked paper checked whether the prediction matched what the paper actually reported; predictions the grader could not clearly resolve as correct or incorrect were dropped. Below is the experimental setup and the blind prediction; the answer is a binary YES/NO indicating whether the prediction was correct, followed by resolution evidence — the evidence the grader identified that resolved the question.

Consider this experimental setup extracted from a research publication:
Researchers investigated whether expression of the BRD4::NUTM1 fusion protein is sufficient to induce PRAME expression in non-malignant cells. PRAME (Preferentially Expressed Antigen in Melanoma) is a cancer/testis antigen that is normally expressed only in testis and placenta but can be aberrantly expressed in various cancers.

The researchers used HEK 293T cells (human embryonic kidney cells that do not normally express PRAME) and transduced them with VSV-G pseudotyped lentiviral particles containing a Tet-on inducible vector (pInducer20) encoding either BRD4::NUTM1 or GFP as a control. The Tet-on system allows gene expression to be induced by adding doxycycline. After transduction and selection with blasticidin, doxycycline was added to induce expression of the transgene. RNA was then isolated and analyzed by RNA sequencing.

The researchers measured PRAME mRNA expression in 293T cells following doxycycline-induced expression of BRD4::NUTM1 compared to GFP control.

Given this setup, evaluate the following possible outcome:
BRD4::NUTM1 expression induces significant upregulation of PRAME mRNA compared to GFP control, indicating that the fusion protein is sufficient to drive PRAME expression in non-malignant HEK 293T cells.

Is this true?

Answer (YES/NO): NO